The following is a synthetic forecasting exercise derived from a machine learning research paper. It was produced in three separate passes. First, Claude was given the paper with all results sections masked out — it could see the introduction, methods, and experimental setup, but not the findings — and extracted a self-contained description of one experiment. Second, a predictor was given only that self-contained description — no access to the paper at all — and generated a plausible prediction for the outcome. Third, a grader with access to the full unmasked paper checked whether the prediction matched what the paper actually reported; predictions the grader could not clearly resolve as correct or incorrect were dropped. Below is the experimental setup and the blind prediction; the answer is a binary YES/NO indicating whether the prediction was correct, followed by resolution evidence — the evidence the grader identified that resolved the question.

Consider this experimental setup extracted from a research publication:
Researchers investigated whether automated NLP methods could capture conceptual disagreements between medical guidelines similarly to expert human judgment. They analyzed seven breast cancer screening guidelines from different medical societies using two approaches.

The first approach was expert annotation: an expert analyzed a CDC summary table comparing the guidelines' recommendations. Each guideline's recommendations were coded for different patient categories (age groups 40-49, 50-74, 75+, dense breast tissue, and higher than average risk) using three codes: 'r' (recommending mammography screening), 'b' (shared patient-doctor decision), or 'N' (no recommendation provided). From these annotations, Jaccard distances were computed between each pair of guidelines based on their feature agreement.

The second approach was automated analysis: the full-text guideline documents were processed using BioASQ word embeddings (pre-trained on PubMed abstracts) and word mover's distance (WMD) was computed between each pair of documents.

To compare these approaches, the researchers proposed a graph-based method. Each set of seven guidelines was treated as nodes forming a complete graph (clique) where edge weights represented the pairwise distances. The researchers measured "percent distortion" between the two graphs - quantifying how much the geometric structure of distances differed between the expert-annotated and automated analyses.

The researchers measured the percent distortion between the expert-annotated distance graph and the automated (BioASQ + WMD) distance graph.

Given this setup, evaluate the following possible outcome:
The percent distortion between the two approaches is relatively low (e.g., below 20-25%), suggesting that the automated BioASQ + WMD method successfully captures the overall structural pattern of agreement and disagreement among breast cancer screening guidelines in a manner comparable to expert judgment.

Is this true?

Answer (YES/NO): NO